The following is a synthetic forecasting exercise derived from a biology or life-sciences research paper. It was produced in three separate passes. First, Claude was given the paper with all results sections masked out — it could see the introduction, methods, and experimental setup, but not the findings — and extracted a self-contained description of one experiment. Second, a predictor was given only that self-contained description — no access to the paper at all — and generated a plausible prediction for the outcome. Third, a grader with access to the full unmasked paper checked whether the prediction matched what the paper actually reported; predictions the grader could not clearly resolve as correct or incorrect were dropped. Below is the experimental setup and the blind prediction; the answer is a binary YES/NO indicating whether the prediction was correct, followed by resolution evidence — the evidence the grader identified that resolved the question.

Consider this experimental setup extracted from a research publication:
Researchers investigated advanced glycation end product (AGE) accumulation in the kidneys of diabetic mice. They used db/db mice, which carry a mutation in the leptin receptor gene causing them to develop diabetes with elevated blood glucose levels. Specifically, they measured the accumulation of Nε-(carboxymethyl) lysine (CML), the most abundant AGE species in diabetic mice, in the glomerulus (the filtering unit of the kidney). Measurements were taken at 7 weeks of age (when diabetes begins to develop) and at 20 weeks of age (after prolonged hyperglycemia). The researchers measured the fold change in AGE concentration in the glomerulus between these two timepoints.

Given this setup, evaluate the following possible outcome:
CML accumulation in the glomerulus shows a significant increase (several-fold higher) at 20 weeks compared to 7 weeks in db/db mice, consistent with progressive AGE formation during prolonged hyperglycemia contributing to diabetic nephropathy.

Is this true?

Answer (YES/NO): YES